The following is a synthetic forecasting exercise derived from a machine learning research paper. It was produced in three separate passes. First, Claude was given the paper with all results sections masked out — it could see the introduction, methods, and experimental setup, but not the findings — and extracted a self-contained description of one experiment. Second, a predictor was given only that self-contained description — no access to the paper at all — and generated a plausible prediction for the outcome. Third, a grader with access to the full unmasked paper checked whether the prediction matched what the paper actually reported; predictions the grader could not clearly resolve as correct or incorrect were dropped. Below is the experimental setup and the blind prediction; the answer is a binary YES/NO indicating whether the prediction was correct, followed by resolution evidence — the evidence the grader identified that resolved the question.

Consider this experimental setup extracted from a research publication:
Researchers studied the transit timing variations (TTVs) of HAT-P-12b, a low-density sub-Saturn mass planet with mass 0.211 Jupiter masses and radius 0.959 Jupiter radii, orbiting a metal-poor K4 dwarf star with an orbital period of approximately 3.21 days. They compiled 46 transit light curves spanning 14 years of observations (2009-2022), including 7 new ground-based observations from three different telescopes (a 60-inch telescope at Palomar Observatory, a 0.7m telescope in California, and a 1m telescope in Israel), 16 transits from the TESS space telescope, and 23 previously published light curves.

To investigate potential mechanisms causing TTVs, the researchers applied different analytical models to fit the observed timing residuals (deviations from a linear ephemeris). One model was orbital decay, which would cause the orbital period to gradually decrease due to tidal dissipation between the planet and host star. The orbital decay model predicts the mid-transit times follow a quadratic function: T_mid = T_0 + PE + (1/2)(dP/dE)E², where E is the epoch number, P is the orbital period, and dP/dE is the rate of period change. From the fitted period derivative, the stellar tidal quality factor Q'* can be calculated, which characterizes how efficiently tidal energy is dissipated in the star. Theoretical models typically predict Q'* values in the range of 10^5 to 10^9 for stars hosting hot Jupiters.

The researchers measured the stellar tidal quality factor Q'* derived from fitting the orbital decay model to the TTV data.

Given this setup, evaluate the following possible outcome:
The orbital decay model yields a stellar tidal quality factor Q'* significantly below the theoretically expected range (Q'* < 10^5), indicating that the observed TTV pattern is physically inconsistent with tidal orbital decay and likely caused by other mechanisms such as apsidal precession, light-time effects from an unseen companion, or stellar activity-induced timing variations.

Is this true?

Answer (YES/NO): YES